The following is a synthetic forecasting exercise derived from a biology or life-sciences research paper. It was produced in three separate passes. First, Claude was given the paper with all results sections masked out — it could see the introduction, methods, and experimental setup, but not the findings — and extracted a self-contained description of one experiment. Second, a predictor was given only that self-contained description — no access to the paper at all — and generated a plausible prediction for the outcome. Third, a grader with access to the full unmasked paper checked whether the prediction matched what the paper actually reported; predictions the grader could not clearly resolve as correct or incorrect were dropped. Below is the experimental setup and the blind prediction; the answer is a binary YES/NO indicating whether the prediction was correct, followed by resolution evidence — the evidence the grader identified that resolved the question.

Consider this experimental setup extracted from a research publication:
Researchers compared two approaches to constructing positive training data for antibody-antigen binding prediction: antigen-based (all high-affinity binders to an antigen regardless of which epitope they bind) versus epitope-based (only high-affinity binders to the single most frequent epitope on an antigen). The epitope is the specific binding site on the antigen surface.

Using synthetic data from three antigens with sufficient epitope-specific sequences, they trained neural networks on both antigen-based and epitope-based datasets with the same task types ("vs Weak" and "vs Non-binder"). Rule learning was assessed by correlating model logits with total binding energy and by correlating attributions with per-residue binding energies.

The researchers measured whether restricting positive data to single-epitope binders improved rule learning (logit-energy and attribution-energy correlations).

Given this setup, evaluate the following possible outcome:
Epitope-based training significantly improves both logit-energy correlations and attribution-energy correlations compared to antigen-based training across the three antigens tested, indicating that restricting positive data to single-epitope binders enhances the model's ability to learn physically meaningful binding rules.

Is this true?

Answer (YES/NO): NO